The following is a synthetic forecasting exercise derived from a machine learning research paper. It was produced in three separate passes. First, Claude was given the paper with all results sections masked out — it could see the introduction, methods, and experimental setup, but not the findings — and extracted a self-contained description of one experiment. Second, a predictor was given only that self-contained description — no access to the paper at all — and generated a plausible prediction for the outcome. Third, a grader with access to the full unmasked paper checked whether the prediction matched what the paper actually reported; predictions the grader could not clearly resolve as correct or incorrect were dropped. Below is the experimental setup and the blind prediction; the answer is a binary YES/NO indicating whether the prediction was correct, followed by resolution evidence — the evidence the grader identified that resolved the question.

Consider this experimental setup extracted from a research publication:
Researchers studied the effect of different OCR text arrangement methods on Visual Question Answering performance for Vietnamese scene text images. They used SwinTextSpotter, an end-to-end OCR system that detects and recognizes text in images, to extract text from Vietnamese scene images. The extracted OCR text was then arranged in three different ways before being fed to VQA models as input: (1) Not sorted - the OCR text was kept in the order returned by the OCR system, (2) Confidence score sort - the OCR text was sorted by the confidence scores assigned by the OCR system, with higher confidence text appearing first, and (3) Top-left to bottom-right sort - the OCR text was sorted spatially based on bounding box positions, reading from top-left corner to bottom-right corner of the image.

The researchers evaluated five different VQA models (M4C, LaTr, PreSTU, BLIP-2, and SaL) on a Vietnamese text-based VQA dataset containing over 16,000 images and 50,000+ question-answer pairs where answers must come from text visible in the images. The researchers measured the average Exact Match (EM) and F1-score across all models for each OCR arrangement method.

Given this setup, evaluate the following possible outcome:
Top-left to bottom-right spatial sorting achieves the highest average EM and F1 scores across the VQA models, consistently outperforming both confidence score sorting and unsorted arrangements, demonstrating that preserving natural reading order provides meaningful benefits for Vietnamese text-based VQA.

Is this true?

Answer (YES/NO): YES